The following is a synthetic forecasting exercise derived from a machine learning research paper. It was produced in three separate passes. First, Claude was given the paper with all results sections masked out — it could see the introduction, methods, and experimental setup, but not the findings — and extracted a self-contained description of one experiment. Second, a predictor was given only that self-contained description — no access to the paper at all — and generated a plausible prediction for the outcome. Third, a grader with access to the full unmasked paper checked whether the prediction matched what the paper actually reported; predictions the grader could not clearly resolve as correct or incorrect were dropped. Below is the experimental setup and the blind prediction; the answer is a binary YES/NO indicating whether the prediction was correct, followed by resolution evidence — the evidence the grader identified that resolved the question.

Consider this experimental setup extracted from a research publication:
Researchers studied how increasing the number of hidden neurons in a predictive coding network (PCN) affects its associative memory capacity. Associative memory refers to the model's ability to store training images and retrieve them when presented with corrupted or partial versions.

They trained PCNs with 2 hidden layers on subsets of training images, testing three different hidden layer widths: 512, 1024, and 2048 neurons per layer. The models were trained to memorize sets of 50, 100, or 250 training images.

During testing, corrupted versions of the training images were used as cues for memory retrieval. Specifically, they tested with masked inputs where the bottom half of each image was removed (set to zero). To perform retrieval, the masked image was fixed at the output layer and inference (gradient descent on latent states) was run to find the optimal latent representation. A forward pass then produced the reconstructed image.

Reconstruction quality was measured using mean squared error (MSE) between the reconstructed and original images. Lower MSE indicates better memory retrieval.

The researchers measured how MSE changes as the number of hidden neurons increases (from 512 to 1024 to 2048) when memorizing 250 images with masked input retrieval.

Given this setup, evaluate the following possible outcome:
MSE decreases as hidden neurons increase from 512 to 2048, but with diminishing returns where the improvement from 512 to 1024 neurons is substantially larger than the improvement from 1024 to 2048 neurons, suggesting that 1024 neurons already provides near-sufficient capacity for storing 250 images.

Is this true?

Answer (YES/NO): YES